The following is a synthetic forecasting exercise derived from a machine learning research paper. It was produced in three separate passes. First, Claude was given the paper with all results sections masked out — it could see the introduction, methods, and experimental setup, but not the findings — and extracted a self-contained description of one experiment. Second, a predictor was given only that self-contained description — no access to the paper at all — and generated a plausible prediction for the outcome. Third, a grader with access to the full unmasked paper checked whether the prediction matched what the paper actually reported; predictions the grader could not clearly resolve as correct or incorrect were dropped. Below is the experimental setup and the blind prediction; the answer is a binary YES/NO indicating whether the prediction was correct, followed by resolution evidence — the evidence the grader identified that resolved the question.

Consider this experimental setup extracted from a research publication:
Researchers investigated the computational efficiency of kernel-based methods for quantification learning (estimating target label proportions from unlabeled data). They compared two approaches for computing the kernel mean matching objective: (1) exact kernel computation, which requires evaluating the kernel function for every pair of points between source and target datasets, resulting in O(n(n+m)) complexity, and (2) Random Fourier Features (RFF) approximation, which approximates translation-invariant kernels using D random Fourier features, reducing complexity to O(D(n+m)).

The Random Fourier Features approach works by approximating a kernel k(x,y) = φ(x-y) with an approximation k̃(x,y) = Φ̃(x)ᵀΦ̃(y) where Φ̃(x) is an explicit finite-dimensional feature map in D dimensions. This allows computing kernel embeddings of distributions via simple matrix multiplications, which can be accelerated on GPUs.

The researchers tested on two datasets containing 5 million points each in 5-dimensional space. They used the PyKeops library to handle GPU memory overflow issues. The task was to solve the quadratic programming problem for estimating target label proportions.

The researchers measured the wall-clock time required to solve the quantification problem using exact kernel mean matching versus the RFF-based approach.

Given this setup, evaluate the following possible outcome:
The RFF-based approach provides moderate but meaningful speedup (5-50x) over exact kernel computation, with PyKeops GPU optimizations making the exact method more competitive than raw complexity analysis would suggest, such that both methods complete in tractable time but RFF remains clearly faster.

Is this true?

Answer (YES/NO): NO